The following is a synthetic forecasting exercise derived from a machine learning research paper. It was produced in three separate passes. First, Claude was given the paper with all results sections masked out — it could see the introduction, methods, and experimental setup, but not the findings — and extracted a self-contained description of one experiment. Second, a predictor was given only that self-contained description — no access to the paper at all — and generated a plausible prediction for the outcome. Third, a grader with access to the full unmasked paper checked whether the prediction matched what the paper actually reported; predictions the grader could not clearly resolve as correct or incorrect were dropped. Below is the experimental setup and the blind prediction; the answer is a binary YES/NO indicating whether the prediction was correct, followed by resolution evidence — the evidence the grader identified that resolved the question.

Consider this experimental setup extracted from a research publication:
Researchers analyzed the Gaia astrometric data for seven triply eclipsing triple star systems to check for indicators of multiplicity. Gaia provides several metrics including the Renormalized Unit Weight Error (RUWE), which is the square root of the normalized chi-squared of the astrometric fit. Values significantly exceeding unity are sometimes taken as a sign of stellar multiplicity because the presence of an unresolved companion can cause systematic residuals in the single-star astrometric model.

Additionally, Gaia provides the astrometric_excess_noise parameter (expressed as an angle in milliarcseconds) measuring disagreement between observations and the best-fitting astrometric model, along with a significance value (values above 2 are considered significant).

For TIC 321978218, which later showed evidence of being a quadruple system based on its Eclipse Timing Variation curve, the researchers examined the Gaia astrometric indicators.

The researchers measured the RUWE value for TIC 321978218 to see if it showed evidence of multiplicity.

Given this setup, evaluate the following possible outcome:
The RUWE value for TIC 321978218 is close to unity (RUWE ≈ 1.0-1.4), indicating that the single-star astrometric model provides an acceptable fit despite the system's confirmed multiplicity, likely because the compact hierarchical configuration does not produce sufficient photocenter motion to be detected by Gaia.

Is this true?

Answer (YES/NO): NO